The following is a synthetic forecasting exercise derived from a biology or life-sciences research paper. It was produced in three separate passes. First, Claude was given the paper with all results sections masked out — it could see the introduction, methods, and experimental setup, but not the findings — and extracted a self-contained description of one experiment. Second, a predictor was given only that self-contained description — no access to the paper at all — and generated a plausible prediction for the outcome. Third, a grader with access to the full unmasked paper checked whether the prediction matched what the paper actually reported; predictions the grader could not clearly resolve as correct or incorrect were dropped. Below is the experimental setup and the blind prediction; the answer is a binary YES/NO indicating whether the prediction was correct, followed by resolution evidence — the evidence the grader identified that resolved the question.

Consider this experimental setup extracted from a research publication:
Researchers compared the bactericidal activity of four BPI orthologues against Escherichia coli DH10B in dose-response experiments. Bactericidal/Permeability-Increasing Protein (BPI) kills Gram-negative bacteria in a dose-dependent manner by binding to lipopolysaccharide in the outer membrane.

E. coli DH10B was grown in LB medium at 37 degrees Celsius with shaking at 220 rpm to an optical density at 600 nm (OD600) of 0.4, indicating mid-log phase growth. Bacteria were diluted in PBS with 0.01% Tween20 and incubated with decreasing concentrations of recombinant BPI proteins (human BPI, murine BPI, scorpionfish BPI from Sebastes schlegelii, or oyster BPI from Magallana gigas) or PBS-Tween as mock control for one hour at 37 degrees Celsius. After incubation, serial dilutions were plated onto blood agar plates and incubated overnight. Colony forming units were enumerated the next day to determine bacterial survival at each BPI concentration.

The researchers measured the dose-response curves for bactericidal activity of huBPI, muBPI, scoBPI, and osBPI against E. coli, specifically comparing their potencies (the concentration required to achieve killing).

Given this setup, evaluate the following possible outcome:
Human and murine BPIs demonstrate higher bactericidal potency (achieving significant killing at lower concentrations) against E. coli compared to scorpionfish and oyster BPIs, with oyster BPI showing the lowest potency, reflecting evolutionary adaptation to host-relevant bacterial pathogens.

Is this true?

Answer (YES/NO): NO